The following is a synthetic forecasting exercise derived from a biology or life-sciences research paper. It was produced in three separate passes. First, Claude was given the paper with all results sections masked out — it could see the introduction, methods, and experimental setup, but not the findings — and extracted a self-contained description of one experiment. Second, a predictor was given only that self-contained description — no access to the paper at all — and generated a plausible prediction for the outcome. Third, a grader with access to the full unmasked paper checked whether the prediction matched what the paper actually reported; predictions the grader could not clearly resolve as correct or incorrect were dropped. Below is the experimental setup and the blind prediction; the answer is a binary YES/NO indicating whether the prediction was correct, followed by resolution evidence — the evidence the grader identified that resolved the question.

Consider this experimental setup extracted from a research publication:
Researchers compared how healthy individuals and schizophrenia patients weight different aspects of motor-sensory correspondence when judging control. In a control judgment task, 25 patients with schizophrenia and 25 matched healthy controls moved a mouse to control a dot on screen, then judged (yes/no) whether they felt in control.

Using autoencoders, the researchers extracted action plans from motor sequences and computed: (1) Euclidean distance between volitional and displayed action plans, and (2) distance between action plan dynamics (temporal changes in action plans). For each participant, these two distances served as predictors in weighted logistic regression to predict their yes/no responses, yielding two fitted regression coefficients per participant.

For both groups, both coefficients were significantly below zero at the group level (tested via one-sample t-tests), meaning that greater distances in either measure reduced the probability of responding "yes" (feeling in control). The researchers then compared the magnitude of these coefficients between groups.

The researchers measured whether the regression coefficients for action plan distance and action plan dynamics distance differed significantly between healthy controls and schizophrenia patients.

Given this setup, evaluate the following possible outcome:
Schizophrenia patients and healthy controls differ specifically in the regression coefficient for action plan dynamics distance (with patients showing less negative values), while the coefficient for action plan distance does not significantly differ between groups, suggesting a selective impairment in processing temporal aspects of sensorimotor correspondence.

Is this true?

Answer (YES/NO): NO